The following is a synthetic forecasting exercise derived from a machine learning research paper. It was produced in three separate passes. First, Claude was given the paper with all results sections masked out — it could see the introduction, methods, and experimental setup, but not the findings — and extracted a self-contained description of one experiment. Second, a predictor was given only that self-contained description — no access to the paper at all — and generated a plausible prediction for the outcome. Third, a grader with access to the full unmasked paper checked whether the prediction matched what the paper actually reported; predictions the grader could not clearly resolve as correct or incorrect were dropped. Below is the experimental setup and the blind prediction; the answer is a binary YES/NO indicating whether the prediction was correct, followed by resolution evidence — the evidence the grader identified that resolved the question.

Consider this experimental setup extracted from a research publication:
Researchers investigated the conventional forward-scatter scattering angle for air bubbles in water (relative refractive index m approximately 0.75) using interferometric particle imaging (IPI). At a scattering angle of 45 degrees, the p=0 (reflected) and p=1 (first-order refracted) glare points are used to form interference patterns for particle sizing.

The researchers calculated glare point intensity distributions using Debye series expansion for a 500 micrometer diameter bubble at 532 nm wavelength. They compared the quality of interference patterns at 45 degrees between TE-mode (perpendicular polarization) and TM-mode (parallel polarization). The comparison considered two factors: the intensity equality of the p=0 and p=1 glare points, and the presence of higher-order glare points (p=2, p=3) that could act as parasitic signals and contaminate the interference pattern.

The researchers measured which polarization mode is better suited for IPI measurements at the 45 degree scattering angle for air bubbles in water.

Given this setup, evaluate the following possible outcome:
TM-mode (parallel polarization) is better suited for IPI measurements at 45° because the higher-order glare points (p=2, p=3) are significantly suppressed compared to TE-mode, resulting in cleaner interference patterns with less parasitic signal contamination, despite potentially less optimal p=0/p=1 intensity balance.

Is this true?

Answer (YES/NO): NO